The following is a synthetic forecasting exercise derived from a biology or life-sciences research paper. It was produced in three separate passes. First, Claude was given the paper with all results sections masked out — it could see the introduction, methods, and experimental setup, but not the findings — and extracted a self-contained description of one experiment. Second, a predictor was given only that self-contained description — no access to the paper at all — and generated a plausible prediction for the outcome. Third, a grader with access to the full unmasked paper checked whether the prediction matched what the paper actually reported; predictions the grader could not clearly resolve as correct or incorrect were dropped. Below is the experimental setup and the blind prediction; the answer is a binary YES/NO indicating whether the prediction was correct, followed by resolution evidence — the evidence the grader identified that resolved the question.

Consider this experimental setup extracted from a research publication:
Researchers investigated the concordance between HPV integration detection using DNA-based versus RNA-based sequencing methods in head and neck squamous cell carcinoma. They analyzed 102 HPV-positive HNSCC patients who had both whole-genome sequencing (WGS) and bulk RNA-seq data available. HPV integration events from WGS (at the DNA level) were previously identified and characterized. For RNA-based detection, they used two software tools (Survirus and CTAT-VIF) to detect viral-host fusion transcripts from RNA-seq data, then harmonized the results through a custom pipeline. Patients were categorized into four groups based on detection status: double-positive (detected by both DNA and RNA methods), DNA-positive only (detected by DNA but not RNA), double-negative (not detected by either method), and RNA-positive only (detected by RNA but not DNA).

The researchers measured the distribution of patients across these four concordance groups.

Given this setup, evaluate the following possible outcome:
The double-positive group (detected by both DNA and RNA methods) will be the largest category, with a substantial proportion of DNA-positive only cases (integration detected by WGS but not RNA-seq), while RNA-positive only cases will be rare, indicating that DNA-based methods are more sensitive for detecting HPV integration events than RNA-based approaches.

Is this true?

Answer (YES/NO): YES